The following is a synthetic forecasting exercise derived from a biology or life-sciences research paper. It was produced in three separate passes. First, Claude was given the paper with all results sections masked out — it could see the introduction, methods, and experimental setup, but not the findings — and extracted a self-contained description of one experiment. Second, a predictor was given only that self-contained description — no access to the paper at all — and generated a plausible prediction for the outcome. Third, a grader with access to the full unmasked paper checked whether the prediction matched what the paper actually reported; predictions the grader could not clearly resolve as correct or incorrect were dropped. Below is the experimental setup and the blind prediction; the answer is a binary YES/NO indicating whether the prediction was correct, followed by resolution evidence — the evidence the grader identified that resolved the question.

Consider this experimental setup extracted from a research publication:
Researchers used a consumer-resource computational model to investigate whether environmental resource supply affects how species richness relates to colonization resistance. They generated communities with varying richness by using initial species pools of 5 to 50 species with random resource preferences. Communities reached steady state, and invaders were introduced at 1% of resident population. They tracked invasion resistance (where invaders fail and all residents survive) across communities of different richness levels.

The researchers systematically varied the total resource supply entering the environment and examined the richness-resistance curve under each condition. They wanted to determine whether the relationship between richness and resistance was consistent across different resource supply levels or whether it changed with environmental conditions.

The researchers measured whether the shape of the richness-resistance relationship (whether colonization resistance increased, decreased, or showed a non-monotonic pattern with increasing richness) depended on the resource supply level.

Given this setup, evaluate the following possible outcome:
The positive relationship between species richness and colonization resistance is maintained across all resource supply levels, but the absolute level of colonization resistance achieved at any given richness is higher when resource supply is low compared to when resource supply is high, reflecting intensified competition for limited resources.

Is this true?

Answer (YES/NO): NO